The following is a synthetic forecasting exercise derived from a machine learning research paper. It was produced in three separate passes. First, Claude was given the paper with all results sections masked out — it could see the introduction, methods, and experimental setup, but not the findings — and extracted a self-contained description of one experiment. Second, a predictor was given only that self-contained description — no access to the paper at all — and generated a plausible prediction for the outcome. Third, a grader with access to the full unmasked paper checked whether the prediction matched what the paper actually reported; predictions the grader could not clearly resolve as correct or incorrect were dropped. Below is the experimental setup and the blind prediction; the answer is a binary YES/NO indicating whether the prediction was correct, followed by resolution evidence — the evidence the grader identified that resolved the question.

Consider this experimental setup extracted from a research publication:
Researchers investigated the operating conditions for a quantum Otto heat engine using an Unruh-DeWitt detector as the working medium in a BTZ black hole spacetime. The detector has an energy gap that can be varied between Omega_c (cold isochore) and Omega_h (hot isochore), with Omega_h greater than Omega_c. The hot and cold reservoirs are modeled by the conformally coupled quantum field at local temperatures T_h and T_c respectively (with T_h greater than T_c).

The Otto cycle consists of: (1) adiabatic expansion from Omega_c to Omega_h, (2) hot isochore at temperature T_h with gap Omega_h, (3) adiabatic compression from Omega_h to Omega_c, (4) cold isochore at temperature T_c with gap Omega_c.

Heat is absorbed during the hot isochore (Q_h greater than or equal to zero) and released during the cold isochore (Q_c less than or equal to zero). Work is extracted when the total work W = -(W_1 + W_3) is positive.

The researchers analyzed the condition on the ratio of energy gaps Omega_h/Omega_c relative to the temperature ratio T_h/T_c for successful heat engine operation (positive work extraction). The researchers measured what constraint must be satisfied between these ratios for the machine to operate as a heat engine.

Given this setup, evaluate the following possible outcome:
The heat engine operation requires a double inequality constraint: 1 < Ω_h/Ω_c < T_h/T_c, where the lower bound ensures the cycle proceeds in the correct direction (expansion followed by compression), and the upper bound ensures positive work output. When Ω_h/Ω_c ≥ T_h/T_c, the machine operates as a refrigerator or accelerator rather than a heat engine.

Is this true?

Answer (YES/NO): NO